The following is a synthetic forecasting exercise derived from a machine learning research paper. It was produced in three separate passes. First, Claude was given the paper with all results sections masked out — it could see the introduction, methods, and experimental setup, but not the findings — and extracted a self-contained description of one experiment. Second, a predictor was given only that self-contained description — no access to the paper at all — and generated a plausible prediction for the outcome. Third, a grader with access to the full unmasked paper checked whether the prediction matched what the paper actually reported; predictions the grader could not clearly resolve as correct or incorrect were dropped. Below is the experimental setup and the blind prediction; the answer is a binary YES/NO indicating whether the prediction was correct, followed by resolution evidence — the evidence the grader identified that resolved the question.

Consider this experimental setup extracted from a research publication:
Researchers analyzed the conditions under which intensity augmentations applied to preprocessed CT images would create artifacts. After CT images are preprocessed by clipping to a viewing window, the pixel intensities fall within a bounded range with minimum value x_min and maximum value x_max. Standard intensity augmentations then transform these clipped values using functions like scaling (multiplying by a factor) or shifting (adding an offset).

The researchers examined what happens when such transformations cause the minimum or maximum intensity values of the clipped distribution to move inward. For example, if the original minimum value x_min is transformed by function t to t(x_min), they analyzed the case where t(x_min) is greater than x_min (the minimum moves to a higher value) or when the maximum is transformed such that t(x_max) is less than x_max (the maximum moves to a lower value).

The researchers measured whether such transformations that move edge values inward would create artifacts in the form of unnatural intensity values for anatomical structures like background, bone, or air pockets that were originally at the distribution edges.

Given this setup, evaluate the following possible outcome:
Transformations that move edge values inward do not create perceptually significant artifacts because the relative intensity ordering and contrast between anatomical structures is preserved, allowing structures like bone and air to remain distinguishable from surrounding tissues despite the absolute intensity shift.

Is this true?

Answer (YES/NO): NO